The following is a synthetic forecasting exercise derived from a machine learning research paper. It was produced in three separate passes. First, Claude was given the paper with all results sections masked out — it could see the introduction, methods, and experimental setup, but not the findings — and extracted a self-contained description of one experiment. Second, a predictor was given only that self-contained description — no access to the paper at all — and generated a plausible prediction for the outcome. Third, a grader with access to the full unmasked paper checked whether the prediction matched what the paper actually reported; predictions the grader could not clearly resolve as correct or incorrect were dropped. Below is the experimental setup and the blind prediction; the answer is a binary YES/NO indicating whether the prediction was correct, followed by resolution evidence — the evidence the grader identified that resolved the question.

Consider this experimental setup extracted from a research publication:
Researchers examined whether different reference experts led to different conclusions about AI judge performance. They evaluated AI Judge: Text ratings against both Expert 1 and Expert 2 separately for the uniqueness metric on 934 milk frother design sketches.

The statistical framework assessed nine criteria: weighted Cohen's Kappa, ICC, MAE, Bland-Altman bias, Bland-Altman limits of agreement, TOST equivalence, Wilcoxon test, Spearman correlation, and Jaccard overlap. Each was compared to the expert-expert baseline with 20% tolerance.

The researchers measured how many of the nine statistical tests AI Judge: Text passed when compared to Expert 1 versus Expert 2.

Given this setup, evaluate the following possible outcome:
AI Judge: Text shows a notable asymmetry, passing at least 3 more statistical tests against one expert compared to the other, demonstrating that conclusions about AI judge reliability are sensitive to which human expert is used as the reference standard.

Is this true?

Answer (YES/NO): YES